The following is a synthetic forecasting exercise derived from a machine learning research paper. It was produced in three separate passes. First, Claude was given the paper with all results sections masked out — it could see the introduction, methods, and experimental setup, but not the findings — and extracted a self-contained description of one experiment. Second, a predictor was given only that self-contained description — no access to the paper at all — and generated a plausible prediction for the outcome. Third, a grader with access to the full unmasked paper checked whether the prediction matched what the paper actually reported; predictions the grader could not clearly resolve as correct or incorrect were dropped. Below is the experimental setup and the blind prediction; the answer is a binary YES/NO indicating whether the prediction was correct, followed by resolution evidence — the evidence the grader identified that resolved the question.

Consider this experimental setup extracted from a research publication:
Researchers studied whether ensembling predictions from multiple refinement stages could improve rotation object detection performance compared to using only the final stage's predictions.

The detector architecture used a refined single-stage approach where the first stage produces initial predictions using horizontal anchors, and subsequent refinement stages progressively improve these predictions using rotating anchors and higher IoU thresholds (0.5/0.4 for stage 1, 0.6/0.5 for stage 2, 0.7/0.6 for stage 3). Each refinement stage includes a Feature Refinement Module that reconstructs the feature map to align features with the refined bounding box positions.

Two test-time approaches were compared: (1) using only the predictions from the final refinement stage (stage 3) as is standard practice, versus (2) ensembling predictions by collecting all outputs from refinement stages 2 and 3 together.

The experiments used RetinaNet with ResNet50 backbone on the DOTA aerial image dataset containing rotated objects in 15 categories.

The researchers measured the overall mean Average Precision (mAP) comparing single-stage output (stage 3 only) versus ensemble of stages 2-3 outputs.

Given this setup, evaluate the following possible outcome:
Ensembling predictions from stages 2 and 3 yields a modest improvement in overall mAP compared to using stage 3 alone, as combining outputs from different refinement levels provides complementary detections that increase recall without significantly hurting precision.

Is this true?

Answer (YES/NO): YES